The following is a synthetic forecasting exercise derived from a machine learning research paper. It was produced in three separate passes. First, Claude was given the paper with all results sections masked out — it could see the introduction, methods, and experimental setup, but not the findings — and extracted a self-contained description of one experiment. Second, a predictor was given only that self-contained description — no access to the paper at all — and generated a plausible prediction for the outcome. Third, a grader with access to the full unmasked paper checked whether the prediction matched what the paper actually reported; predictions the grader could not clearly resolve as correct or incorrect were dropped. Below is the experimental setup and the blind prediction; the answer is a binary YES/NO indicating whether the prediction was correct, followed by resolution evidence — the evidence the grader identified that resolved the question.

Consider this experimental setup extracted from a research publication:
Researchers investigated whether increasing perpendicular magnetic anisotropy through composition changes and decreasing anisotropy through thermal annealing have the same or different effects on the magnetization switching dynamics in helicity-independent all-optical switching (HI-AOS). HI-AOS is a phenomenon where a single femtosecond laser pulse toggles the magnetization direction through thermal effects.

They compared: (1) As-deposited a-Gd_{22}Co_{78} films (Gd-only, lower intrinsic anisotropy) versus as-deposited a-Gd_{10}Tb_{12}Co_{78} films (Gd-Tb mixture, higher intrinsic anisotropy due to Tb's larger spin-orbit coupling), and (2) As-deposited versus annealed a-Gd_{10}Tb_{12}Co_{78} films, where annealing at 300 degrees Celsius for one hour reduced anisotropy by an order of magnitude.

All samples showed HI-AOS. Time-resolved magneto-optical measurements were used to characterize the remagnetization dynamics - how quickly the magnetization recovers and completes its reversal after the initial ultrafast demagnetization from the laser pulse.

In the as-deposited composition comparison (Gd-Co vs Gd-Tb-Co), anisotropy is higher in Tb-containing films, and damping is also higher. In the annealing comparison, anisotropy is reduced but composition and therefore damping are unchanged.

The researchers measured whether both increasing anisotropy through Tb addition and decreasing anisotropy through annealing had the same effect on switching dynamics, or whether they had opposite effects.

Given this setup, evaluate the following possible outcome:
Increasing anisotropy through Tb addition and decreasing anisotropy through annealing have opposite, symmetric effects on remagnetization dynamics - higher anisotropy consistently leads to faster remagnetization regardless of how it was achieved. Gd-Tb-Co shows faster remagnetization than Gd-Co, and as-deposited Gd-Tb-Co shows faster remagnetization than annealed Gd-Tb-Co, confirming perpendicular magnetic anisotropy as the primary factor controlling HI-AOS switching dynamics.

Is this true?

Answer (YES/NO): NO